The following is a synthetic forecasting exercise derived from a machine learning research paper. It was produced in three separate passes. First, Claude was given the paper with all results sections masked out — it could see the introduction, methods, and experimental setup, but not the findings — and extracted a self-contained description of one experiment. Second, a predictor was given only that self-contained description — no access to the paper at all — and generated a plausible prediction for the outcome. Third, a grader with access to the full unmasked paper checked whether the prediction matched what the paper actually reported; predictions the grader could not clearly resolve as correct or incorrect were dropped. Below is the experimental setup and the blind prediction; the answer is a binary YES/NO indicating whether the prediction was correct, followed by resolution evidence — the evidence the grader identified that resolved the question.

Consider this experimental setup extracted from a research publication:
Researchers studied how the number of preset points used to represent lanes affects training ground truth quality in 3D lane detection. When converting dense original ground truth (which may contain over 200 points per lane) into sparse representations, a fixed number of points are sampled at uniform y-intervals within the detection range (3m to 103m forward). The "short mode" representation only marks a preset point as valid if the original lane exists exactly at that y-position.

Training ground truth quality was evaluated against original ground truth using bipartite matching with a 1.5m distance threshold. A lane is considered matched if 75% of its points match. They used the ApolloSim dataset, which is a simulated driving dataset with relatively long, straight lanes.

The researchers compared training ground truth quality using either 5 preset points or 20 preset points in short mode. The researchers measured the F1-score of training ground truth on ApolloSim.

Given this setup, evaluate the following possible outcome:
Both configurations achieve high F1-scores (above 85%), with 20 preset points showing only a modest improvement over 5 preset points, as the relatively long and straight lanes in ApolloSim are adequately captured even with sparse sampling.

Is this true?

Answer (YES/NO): NO